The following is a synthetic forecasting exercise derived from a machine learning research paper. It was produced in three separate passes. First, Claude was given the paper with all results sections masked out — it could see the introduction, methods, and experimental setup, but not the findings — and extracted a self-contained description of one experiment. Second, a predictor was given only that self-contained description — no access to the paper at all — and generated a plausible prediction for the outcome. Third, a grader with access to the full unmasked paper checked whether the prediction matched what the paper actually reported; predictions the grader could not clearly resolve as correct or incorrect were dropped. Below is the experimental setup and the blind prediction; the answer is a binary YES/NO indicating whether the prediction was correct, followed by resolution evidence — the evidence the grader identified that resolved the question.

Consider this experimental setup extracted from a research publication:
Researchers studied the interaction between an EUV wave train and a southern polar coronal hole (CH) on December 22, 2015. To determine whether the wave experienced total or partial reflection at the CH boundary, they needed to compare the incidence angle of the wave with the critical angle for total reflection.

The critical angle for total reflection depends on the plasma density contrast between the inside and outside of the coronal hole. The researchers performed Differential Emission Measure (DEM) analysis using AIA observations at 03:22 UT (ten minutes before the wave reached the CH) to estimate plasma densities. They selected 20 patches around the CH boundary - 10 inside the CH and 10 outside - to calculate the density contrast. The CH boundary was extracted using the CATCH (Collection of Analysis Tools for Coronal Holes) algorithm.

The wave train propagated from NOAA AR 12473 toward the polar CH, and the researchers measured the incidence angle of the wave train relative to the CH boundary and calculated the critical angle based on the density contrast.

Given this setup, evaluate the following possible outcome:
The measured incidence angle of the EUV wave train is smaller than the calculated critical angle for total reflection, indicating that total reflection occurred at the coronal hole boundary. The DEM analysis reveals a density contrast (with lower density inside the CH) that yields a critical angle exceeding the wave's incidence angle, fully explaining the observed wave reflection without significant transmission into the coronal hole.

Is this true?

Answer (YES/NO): YES